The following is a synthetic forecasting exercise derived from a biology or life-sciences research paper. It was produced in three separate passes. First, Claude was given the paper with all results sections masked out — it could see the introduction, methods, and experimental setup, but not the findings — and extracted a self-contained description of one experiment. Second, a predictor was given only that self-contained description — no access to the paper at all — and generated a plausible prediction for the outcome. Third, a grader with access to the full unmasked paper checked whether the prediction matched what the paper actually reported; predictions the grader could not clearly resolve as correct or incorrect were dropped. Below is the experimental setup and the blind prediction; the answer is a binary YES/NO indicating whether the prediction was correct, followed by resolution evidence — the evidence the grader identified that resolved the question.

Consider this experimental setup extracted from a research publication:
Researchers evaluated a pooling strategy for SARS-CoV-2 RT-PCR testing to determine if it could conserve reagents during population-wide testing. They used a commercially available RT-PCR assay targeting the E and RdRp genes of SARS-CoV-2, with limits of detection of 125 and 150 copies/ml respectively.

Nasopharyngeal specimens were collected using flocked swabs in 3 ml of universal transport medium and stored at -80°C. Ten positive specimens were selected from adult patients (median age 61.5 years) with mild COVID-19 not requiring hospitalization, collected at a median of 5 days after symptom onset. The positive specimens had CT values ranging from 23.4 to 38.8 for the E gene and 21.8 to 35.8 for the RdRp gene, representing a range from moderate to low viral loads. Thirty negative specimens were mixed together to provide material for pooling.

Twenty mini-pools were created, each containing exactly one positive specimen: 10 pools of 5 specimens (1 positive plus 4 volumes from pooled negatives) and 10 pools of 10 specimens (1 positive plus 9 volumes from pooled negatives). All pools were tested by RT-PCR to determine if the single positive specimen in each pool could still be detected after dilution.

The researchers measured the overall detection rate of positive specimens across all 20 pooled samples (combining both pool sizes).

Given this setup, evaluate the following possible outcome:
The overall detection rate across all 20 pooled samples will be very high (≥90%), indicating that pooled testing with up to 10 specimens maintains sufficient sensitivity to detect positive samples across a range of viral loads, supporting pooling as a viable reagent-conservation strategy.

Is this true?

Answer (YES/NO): NO